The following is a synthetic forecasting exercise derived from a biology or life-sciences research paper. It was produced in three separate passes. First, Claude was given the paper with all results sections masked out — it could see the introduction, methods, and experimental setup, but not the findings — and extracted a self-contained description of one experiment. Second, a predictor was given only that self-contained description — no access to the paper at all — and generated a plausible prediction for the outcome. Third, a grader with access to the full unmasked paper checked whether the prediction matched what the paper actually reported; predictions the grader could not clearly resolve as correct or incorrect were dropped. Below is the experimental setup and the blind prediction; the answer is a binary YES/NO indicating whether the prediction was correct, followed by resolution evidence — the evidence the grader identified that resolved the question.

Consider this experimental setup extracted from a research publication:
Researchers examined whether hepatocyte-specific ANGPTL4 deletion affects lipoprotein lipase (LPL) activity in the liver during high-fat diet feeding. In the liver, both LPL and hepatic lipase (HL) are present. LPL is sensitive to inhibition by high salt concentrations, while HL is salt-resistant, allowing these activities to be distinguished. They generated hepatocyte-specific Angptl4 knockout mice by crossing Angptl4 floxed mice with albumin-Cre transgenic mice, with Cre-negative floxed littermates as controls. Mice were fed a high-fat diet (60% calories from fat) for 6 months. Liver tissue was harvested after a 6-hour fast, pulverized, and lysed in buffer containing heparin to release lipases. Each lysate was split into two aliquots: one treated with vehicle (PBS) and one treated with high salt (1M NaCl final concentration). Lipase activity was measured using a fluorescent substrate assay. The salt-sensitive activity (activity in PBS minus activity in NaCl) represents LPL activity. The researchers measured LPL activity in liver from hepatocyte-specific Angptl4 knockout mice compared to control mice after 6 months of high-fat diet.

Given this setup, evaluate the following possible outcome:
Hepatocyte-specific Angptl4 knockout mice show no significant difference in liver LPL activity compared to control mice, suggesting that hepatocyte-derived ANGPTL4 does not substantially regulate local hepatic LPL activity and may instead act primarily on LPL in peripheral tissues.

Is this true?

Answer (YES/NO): YES